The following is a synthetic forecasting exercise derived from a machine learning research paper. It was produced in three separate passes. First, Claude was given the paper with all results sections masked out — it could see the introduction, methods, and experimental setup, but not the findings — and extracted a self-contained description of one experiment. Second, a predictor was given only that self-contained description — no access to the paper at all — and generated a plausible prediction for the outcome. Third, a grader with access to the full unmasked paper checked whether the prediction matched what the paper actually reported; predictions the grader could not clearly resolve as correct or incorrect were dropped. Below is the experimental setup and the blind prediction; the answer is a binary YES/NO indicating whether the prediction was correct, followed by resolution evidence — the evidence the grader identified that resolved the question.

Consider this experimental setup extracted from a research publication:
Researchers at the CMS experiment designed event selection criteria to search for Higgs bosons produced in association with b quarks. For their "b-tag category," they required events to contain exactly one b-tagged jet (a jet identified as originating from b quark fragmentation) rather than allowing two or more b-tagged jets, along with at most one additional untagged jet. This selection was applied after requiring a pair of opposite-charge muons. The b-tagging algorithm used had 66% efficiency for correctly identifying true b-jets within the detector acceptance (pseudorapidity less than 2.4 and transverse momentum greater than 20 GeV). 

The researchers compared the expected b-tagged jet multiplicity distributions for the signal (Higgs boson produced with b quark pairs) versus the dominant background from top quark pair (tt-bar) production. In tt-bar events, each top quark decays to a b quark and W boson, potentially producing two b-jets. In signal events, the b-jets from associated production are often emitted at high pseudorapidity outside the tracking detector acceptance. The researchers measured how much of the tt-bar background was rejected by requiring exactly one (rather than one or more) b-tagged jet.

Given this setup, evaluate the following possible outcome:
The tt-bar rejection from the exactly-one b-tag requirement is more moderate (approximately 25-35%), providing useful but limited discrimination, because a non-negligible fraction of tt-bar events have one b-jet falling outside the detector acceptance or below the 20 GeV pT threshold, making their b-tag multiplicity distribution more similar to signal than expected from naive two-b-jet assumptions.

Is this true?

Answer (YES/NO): YES